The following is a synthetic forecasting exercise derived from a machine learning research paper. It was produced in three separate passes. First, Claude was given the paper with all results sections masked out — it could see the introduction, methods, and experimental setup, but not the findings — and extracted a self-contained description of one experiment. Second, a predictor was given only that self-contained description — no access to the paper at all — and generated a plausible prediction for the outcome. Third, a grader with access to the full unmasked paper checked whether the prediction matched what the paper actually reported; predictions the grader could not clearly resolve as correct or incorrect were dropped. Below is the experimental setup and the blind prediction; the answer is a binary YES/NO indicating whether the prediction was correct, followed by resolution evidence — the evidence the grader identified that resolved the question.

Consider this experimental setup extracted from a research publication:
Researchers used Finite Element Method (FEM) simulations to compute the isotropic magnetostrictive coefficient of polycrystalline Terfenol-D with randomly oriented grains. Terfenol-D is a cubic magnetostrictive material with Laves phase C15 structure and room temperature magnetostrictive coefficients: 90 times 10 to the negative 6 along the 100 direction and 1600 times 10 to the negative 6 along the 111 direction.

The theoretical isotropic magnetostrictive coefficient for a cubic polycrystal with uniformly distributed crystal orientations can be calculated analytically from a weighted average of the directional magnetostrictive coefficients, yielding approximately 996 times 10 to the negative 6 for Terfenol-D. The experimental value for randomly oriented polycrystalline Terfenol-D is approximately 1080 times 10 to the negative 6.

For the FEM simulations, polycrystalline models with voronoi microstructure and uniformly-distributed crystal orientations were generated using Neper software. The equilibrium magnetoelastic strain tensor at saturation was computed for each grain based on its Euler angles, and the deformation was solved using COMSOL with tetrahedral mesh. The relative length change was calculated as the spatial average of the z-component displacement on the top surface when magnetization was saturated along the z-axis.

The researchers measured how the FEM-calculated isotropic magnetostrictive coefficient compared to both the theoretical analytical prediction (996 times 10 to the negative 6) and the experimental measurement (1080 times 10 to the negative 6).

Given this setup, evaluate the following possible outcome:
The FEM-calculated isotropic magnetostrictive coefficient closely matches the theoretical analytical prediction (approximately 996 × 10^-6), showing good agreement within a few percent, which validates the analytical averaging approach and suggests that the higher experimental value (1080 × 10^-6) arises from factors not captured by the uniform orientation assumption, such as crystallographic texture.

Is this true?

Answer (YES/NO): YES